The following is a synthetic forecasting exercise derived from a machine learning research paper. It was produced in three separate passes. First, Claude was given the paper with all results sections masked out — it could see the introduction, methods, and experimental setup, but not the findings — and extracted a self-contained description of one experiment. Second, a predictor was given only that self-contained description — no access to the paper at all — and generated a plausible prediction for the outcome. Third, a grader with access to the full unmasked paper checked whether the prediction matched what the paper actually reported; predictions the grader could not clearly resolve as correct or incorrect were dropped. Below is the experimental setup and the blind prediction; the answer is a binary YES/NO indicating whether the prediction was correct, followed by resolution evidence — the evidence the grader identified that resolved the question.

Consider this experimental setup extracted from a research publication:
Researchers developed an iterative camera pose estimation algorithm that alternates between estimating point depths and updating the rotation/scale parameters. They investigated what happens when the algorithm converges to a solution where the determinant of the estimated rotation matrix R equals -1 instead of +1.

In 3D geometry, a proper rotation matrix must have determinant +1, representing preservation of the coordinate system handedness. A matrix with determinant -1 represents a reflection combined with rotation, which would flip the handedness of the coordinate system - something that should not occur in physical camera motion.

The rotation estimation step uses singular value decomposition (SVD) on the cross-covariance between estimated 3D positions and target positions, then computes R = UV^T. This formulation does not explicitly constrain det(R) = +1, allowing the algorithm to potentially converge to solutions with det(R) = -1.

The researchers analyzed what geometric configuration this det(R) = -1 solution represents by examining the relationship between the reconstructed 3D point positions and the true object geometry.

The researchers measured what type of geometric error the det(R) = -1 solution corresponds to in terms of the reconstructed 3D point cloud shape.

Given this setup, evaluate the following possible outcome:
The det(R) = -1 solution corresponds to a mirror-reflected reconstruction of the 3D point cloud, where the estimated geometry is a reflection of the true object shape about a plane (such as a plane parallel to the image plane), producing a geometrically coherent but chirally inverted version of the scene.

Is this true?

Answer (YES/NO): YES